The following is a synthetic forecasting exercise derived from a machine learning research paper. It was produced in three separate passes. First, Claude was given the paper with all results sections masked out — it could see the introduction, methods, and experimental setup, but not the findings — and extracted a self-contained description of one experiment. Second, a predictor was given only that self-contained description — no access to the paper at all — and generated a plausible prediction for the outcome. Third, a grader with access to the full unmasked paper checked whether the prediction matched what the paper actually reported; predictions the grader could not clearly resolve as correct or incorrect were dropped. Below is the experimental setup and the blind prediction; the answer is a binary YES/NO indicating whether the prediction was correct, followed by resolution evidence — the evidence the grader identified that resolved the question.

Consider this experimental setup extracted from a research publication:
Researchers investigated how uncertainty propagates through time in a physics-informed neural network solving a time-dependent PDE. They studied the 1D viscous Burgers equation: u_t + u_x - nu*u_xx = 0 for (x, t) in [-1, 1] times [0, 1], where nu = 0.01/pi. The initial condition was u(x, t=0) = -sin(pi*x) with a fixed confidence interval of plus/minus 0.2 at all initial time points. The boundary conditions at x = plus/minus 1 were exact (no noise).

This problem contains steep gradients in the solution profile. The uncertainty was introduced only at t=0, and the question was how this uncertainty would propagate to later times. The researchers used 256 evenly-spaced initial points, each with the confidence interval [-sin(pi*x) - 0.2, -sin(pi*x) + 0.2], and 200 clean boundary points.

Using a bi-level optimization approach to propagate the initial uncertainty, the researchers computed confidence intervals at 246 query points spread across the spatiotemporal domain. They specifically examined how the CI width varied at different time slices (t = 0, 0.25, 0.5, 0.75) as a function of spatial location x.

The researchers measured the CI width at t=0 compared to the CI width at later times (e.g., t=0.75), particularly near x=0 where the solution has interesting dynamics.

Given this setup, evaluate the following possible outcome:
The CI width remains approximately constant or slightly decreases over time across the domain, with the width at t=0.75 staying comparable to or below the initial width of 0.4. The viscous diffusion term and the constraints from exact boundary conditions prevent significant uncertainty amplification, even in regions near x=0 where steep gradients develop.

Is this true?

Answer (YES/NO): NO